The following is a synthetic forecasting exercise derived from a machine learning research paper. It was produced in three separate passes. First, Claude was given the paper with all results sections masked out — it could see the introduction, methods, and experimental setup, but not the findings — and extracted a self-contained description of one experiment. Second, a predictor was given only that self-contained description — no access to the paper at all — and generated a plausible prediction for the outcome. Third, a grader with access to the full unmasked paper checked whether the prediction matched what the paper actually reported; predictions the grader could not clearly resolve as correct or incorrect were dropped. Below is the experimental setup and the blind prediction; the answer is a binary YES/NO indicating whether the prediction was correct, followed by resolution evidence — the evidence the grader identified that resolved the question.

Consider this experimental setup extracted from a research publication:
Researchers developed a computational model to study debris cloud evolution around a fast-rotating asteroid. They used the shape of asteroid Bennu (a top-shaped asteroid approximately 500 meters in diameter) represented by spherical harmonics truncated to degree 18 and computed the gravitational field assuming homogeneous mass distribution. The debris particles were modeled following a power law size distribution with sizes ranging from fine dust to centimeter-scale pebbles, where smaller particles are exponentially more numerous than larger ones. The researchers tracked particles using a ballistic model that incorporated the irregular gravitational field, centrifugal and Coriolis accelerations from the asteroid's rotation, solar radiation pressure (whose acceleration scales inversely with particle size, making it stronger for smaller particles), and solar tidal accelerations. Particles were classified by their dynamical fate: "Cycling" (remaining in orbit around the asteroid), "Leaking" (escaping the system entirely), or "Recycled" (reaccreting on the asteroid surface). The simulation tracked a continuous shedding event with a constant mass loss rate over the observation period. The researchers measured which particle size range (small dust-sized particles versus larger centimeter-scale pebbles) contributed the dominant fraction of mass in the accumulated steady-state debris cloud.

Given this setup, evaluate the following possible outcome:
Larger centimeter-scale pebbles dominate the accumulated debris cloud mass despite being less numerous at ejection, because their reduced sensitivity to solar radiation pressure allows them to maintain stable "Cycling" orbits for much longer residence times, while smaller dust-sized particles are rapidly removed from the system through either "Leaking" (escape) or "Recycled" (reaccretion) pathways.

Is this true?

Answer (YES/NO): YES